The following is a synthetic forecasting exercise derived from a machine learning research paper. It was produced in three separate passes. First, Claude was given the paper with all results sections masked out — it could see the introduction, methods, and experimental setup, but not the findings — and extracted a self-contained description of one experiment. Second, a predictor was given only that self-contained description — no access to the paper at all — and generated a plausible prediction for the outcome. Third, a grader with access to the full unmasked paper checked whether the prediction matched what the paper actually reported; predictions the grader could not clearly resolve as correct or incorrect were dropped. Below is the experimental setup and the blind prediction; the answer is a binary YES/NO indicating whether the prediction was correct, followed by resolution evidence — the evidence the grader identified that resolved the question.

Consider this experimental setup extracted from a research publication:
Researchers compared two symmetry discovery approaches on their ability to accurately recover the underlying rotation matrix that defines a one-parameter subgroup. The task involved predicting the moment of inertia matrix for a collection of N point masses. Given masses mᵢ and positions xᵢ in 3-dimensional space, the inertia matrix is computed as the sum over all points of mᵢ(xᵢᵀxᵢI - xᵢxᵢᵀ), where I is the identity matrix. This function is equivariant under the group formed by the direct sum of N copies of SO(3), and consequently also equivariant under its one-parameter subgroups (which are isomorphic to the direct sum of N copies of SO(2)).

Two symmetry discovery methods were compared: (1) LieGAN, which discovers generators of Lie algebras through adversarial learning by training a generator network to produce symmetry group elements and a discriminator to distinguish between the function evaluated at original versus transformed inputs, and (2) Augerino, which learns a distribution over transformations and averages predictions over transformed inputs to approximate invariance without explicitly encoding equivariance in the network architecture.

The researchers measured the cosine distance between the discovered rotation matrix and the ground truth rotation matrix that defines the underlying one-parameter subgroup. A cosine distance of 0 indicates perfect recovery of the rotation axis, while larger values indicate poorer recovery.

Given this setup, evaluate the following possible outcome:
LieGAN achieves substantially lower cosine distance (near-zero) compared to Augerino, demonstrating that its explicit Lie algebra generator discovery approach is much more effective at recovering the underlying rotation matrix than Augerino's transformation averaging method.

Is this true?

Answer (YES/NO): YES